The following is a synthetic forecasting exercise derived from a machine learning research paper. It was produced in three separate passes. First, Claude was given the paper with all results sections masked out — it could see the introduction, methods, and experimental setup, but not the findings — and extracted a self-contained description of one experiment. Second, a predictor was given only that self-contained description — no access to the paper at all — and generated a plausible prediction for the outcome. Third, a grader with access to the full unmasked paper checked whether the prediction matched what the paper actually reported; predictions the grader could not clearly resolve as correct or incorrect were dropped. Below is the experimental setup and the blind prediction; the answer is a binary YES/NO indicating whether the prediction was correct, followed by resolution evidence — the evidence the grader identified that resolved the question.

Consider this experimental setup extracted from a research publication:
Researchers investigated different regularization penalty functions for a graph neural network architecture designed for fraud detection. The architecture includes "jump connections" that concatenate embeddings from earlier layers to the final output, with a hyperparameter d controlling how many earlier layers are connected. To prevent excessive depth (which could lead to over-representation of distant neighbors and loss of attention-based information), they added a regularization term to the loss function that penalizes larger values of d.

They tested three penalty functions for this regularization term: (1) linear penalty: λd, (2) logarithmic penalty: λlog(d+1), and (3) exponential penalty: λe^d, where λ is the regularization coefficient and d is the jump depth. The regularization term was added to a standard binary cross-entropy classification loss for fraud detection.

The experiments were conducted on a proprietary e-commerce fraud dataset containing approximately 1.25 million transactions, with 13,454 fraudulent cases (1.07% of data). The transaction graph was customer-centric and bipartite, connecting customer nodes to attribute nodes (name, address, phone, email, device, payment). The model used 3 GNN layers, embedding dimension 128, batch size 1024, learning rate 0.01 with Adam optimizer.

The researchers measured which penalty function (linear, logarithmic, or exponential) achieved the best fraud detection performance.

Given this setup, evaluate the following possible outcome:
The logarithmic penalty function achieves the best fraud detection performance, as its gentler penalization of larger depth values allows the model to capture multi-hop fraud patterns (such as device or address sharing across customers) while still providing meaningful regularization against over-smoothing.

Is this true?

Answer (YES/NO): NO